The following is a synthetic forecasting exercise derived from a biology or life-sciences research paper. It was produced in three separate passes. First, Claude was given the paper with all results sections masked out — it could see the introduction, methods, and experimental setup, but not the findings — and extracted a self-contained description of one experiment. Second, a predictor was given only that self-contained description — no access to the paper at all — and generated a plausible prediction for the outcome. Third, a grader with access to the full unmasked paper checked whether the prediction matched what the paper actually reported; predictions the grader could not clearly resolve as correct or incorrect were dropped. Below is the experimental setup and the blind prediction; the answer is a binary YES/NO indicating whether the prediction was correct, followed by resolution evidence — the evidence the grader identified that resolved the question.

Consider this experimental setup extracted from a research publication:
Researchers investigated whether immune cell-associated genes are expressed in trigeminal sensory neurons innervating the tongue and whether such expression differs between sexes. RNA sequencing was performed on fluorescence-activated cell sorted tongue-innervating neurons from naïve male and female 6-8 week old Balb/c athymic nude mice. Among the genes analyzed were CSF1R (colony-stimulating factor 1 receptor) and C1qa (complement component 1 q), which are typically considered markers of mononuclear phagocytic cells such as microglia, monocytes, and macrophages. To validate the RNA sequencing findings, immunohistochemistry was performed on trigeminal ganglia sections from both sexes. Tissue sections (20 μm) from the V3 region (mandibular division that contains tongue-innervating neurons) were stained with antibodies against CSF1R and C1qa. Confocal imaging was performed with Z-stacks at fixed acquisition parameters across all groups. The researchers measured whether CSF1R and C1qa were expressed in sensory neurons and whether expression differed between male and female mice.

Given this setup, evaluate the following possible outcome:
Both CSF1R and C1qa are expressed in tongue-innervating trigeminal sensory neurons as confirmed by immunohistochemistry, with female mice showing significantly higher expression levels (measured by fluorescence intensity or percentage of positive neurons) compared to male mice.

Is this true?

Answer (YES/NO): YES